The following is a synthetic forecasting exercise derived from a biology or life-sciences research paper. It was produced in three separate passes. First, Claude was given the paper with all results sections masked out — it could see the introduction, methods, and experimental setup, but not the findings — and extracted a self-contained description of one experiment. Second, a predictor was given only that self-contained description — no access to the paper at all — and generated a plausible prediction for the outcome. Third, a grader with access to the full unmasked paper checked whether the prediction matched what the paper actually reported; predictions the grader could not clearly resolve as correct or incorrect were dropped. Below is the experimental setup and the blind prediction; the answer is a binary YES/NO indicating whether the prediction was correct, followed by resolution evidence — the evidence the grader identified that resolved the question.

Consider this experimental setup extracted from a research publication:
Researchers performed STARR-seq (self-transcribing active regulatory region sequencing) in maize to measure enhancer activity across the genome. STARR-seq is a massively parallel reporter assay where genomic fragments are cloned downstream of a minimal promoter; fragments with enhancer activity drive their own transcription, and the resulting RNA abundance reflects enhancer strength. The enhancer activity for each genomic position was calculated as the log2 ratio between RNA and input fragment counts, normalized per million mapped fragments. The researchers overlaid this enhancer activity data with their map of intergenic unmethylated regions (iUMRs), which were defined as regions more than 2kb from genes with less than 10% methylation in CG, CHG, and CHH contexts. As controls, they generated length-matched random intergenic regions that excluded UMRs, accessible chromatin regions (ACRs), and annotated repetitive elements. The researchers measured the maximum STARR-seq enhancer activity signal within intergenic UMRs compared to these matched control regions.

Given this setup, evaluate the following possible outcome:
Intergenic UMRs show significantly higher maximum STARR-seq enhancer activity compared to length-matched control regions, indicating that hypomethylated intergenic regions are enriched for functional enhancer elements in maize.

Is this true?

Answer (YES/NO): YES